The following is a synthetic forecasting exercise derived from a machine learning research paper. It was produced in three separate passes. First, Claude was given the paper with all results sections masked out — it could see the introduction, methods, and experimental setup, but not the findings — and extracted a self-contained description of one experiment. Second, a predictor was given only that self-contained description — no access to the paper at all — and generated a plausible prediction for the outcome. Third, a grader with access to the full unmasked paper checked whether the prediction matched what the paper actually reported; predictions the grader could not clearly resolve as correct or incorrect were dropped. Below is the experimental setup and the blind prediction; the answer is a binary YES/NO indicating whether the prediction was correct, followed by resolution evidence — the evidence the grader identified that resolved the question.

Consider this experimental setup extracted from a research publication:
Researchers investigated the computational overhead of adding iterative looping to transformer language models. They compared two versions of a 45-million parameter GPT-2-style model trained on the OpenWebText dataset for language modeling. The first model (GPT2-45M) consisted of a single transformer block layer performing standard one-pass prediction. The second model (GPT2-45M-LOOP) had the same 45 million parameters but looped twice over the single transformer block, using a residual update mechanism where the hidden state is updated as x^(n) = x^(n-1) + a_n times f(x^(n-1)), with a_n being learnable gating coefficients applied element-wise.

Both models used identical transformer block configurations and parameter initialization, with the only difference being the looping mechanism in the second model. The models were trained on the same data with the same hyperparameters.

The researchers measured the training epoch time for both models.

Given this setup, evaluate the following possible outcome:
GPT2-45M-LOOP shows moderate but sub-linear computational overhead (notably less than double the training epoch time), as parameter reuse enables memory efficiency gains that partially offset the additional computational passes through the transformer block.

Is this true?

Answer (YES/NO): YES